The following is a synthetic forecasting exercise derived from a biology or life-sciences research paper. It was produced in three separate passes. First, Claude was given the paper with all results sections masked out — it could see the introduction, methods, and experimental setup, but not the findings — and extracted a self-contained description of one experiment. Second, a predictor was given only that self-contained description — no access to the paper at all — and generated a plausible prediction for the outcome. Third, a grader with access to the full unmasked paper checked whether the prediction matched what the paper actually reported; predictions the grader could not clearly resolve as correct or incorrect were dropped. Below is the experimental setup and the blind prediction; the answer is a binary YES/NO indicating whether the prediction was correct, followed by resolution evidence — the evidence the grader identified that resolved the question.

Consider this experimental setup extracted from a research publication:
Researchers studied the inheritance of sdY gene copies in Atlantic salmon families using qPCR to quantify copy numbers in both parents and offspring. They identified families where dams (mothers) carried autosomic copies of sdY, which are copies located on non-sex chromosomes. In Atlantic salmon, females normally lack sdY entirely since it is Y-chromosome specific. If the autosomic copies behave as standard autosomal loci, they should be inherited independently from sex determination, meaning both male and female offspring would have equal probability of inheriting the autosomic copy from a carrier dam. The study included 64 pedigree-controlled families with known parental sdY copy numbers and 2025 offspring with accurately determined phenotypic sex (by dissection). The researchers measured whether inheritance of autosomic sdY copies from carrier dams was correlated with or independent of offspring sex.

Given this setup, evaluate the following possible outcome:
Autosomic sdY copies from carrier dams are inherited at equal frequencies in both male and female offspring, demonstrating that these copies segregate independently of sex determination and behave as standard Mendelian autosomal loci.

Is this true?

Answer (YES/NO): YES